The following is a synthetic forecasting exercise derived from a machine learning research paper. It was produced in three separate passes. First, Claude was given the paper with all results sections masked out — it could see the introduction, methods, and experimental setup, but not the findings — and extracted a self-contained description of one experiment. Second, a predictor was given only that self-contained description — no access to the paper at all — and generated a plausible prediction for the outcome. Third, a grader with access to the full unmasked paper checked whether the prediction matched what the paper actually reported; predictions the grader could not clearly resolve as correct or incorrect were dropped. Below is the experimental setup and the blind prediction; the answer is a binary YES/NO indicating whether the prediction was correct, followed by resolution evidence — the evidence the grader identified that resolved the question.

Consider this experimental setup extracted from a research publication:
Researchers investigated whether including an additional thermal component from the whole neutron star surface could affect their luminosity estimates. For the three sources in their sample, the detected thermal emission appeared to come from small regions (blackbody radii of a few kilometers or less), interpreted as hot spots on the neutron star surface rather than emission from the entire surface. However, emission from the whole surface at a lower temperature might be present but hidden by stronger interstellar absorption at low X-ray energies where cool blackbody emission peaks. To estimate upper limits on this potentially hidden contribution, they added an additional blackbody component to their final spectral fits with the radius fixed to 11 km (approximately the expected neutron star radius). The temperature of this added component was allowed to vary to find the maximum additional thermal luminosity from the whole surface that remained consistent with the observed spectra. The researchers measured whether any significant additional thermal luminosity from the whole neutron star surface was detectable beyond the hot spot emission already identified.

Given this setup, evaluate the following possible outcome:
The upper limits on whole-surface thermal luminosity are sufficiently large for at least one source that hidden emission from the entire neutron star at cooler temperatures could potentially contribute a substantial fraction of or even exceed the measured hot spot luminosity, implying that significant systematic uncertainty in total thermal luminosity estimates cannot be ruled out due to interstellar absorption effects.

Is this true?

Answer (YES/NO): NO